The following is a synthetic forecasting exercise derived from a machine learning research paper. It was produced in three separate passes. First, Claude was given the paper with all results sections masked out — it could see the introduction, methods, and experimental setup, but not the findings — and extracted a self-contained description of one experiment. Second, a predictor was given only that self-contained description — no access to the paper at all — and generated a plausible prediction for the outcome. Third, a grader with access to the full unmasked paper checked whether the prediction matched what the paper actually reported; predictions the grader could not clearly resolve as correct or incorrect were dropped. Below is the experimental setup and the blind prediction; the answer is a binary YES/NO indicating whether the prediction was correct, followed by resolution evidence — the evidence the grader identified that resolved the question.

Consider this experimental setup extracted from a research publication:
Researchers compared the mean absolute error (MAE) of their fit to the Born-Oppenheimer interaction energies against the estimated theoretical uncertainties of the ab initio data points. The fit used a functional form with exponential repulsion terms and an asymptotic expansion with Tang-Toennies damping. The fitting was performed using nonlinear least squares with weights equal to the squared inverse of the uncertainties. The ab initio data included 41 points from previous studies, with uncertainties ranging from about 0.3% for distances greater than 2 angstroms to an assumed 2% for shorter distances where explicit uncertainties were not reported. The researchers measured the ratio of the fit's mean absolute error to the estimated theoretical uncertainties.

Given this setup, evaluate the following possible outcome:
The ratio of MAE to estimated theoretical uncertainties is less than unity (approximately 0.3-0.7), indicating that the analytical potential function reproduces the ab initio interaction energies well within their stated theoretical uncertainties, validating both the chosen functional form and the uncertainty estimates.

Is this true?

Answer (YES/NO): YES